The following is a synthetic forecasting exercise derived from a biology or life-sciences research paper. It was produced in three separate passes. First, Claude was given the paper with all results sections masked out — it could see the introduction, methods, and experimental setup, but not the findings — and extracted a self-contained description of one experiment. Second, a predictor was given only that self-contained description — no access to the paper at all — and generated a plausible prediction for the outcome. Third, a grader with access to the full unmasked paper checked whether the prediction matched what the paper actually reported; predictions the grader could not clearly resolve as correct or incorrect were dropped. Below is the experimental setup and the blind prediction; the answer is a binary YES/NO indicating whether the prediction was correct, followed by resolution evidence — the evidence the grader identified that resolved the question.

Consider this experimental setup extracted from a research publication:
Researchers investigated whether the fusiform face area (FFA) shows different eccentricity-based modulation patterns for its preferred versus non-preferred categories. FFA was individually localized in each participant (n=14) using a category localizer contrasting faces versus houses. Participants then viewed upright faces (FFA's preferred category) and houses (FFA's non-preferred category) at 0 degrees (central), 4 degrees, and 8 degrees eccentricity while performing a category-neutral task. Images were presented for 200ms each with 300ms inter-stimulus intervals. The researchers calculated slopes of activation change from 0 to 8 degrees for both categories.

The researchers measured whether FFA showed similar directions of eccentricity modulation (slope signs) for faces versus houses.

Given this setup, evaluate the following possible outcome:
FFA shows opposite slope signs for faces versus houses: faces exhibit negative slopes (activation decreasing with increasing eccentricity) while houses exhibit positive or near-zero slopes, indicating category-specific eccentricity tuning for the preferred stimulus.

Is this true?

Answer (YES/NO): NO